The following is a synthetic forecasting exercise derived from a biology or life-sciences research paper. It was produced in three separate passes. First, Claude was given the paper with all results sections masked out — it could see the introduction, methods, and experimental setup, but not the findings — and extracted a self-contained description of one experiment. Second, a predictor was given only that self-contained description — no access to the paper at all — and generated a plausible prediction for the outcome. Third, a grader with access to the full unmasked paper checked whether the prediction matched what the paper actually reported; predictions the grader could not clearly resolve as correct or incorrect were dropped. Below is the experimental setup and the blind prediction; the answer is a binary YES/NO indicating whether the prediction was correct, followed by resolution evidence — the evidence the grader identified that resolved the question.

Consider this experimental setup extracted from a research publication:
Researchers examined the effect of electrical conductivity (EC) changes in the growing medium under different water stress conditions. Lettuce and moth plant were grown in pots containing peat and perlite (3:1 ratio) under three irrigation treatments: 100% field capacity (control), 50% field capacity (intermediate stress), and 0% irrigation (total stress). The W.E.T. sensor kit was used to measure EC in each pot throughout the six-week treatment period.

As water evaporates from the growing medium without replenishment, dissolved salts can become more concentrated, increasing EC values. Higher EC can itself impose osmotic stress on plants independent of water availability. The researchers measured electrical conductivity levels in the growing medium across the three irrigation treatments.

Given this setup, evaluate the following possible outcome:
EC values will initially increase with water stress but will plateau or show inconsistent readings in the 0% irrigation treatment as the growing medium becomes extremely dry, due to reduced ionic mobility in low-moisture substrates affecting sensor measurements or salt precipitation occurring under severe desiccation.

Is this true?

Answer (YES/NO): NO